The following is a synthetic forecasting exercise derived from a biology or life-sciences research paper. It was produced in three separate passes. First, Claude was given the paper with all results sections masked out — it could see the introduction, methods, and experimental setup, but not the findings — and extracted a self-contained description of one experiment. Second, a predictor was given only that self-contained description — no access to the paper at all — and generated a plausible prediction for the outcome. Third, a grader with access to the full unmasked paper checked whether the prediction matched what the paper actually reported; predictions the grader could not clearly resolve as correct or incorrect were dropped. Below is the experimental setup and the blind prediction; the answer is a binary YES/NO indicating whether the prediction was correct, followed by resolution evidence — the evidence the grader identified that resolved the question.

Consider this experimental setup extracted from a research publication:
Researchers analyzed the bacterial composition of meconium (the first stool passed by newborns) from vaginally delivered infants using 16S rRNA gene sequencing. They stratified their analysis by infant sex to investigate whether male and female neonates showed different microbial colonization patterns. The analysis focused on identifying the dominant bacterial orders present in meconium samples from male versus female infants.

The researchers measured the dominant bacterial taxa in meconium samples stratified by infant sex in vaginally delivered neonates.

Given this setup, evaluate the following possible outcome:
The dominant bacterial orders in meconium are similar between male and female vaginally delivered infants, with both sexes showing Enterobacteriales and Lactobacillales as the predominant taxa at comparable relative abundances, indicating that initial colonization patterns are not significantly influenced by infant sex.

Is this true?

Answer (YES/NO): NO